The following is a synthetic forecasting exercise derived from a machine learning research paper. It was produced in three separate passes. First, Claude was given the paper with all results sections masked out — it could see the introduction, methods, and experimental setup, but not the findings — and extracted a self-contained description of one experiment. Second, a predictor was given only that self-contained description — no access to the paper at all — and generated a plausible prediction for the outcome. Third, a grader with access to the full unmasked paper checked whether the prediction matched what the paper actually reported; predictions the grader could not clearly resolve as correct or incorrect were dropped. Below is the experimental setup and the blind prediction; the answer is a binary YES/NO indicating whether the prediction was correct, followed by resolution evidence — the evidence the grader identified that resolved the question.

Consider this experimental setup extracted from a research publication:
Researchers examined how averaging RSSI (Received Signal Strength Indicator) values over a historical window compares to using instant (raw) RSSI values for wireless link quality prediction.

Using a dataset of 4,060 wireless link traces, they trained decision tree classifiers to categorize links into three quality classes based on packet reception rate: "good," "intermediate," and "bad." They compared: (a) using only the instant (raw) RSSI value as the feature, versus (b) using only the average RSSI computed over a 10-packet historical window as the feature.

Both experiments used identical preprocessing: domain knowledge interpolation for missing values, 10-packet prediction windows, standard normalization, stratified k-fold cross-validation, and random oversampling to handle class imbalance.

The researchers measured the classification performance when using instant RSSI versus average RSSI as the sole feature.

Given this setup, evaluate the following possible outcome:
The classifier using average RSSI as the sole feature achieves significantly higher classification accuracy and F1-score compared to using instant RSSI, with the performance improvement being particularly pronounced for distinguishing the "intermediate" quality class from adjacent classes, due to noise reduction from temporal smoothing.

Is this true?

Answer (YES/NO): YES